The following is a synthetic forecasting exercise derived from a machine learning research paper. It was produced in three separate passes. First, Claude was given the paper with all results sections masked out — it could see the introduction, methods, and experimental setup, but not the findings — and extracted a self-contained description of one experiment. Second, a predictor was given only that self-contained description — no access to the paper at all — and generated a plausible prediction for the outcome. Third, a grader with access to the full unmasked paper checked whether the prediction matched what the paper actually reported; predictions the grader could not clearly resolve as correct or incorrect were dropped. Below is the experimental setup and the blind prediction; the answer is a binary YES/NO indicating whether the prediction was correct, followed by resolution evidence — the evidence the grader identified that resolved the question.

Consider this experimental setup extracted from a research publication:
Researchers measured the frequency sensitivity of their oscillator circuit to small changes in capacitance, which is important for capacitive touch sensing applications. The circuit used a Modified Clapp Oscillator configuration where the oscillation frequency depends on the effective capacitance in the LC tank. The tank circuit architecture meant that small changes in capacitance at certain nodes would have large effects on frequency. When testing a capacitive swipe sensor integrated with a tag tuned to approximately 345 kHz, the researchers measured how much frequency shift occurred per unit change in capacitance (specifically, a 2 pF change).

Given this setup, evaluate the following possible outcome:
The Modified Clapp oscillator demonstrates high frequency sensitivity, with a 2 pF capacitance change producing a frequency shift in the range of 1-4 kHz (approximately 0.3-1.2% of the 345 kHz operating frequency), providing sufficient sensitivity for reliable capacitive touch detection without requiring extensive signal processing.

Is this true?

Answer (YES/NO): NO